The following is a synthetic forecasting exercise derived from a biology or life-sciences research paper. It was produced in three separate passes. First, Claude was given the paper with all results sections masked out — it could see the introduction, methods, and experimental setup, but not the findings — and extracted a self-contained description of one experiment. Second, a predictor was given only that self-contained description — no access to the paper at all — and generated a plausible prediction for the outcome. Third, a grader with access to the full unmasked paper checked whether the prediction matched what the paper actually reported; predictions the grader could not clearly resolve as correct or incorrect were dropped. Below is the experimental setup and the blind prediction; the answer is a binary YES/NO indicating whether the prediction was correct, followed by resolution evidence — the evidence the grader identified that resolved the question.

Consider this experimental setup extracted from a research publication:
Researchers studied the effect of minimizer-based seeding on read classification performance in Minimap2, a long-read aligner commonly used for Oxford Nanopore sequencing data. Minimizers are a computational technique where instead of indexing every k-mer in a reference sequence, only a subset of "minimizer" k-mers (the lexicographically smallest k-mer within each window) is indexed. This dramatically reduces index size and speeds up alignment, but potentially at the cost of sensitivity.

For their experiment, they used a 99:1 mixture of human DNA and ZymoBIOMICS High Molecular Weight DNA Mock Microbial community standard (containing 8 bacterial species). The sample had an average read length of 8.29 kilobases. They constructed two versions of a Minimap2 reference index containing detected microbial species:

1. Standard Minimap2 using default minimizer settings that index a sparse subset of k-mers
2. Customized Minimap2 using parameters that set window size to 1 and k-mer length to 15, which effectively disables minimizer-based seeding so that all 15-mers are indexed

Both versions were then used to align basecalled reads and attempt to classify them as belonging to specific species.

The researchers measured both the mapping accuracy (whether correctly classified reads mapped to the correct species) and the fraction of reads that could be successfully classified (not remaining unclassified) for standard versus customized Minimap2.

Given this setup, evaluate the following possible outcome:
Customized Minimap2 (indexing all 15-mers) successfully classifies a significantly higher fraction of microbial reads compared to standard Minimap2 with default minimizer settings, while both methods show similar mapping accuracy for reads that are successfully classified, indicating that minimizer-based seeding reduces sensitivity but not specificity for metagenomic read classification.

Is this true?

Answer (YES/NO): YES